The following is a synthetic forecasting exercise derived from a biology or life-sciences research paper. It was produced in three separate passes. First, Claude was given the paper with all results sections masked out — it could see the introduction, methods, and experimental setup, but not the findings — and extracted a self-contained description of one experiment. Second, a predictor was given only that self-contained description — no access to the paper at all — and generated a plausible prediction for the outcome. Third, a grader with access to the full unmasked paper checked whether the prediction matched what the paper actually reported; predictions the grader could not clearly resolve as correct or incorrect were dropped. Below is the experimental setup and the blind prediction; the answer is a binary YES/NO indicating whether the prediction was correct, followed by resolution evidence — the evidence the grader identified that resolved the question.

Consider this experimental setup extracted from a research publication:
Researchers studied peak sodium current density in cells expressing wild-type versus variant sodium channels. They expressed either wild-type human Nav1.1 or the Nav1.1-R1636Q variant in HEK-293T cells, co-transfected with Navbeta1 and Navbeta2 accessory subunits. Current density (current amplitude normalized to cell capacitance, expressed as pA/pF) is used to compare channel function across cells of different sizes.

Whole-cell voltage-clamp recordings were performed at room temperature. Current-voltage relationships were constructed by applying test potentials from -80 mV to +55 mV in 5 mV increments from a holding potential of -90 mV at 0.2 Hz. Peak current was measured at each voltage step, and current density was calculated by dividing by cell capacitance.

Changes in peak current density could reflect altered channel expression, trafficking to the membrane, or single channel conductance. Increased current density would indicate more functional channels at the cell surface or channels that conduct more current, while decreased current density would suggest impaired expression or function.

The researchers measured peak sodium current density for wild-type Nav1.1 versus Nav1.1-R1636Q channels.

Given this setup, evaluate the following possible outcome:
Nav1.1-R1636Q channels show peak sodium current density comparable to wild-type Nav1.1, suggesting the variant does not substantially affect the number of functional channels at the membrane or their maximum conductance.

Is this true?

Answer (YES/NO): YES